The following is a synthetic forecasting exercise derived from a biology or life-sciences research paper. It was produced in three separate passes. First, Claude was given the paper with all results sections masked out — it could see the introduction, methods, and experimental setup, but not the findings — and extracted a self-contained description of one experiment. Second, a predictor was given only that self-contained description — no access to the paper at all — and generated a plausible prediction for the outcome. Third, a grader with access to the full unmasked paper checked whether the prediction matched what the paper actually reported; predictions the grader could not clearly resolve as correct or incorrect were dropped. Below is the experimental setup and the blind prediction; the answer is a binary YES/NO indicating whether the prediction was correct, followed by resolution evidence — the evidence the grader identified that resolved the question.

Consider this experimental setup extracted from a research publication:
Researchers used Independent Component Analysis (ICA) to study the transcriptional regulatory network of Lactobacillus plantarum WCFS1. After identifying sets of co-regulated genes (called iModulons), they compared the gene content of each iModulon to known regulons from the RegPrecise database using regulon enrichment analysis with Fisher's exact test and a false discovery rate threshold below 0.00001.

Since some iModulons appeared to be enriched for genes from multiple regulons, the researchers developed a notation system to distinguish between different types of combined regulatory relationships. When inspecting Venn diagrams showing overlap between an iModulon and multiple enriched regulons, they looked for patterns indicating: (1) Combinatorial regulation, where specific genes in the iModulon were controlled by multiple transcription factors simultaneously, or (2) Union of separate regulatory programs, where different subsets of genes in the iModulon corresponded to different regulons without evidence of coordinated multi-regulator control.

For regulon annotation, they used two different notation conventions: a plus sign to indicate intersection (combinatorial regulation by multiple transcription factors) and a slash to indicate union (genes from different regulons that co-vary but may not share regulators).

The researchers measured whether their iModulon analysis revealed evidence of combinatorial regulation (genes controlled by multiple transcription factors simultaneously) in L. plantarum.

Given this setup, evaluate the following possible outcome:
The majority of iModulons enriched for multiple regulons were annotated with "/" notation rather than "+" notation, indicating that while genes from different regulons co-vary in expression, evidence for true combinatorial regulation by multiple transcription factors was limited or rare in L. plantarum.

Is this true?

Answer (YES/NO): YES